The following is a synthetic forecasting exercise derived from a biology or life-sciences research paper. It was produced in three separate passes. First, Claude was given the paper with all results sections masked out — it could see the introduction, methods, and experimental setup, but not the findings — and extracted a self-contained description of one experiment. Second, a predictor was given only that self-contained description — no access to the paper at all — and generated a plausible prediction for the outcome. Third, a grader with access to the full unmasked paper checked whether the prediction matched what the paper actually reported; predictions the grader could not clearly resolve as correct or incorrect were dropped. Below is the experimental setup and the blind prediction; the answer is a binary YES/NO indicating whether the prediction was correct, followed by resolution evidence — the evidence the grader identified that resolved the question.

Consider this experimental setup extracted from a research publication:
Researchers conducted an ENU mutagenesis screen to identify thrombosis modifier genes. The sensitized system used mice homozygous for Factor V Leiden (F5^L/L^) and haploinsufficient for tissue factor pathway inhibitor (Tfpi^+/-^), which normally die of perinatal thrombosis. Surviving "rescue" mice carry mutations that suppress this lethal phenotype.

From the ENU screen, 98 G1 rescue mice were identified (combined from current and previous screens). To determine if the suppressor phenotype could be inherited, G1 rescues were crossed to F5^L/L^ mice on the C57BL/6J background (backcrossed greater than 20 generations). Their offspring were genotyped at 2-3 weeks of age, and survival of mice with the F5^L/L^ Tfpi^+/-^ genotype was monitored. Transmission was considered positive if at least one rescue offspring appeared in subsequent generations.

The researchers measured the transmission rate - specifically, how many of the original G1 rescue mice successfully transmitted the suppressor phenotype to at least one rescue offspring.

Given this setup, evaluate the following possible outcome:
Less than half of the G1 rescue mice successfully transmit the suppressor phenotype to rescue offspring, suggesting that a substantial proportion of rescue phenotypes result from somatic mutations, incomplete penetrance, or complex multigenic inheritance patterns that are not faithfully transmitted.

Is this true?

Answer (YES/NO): YES